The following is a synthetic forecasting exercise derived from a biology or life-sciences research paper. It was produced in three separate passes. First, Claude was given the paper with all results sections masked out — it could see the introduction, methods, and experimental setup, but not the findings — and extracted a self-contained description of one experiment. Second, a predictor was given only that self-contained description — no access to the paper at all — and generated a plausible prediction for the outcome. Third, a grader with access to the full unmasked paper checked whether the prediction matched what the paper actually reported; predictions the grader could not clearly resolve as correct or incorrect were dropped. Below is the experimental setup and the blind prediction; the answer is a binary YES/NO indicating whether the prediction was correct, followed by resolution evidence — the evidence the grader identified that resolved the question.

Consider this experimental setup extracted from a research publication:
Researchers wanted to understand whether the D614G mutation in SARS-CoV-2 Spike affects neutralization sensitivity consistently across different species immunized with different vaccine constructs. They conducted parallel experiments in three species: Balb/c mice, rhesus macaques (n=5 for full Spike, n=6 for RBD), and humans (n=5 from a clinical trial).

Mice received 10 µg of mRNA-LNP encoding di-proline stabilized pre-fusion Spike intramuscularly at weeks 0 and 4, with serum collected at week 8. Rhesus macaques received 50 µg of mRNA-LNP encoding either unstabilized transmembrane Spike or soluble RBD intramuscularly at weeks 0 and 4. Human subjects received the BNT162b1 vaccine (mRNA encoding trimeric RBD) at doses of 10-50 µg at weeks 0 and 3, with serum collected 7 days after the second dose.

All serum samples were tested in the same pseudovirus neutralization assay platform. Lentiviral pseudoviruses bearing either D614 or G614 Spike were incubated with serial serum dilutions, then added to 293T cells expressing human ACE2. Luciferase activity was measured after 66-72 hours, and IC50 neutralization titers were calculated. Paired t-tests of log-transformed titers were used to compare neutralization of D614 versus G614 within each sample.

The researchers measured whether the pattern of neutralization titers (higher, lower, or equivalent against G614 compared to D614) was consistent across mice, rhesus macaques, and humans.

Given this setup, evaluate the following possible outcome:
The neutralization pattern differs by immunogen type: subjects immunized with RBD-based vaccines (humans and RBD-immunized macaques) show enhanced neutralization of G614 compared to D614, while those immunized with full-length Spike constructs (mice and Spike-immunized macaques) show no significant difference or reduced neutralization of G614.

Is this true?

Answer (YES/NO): NO